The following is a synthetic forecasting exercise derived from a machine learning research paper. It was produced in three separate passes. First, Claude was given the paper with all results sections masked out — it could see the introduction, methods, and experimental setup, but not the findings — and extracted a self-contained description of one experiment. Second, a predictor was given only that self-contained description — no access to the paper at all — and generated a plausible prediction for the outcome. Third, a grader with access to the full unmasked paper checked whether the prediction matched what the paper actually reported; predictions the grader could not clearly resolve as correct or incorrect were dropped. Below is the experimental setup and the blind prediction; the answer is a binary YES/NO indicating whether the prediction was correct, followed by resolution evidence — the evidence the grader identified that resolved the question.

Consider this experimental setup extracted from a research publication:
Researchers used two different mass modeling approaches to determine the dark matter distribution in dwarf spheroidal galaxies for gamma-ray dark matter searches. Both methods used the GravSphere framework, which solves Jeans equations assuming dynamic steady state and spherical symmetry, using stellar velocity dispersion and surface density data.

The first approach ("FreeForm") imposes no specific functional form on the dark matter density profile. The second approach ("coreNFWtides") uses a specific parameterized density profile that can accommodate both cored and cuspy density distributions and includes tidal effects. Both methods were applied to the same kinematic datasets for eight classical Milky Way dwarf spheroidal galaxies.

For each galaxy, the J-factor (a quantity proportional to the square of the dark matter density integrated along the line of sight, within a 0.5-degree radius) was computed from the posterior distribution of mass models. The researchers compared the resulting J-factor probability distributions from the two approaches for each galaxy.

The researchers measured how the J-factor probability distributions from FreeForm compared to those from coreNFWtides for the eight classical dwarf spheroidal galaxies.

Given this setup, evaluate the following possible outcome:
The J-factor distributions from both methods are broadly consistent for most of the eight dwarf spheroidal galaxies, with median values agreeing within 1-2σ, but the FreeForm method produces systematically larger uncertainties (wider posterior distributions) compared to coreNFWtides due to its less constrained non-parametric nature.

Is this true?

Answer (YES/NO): YES